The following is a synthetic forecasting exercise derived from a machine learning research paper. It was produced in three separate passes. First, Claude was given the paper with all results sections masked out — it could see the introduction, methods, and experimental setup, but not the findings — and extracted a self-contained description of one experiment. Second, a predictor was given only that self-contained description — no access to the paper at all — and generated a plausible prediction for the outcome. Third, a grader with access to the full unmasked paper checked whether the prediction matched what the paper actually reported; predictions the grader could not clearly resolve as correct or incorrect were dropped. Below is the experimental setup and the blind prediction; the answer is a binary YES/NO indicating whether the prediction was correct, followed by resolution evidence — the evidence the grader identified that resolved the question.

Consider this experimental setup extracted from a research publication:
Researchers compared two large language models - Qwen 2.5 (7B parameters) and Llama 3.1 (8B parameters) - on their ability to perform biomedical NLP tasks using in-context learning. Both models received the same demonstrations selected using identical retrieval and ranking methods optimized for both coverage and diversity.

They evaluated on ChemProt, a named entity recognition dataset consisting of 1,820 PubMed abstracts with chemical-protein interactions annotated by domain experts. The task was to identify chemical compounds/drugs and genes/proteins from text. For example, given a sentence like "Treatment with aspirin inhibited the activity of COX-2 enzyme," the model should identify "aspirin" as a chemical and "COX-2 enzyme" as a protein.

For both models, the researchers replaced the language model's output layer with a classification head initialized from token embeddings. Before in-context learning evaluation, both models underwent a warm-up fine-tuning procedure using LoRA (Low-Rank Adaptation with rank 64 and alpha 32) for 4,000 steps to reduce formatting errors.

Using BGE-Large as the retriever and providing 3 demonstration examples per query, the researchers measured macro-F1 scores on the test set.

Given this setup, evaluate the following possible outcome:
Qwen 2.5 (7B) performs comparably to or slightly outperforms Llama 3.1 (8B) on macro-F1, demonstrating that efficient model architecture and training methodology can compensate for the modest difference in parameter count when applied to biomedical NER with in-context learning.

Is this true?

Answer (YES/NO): NO